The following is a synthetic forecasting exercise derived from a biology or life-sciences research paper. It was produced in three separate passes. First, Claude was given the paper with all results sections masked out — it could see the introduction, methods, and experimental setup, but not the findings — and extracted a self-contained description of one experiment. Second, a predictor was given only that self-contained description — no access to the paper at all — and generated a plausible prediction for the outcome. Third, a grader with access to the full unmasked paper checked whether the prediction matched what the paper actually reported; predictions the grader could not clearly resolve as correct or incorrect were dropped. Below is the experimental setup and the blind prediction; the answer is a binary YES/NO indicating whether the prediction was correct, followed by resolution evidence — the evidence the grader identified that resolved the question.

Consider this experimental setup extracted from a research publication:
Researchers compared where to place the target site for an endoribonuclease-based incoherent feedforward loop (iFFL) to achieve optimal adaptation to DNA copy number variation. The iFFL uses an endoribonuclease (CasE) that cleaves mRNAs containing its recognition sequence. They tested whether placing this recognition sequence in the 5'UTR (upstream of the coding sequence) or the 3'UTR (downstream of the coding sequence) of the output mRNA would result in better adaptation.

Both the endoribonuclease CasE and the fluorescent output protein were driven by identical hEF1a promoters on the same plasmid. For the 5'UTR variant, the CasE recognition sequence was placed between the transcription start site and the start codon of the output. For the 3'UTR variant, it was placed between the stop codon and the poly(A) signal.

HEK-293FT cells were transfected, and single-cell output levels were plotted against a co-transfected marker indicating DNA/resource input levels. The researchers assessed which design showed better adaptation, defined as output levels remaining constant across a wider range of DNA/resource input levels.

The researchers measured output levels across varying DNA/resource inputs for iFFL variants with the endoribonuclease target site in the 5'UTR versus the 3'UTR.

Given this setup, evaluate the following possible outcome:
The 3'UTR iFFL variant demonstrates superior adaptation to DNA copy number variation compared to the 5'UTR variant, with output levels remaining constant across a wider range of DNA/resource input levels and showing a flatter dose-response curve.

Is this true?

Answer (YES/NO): NO